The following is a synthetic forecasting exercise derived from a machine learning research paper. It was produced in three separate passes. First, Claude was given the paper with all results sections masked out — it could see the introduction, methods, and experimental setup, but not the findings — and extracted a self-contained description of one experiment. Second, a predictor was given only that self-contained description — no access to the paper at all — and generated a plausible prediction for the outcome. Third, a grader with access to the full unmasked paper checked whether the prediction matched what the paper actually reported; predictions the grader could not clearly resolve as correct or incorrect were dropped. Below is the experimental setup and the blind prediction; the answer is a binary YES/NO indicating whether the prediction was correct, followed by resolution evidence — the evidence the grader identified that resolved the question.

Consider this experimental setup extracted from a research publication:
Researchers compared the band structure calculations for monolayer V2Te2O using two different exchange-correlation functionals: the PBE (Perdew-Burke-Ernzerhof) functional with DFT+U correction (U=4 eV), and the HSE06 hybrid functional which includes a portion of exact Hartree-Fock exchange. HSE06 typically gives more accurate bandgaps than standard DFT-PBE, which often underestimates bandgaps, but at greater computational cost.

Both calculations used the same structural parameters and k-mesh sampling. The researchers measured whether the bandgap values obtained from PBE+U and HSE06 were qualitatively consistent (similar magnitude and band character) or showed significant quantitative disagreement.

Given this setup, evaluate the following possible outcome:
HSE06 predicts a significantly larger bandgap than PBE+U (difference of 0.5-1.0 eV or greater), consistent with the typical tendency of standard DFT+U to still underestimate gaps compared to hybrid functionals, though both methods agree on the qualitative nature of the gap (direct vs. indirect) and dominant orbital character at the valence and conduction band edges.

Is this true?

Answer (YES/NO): NO